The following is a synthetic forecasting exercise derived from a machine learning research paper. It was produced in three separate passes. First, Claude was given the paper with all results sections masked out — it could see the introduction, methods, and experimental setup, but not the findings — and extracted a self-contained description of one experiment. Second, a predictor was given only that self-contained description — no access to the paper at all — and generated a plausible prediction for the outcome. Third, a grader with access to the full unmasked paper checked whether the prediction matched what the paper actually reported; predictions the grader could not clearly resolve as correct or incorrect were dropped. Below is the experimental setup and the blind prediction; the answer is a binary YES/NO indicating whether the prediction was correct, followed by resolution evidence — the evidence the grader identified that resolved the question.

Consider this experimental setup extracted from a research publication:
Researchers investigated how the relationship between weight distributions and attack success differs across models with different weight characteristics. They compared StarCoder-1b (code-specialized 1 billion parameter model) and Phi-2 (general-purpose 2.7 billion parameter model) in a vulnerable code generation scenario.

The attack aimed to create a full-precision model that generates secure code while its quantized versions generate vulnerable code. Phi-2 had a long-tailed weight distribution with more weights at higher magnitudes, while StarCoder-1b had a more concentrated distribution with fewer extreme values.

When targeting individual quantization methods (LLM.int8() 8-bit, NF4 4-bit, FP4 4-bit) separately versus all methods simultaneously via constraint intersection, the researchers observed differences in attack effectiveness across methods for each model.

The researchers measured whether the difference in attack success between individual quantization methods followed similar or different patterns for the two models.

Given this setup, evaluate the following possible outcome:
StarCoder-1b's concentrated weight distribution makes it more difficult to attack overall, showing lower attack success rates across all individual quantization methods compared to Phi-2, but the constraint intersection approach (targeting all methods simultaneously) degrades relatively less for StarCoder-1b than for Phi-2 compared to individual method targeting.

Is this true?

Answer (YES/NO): NO